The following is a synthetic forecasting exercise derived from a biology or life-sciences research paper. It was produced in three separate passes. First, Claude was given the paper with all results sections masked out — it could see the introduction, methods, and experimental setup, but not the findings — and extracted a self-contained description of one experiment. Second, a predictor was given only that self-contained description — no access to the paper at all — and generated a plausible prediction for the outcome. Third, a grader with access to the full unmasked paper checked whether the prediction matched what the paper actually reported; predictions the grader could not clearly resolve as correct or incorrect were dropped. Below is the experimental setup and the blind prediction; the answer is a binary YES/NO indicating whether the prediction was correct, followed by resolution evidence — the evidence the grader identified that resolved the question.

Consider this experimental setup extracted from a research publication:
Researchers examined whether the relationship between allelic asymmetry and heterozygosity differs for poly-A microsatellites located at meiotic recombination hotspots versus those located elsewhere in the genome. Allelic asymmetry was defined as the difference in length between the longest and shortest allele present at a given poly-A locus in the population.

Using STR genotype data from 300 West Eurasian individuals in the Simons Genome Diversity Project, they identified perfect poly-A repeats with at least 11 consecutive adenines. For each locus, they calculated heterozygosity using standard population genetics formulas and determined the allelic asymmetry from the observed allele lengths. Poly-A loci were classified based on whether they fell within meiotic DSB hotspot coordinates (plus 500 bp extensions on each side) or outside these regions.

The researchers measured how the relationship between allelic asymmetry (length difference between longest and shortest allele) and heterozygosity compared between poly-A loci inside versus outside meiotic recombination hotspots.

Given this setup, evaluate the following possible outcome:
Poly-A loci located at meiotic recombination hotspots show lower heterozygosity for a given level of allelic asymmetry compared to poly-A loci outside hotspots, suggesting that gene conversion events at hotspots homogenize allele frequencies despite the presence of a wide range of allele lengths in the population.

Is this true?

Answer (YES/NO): NO